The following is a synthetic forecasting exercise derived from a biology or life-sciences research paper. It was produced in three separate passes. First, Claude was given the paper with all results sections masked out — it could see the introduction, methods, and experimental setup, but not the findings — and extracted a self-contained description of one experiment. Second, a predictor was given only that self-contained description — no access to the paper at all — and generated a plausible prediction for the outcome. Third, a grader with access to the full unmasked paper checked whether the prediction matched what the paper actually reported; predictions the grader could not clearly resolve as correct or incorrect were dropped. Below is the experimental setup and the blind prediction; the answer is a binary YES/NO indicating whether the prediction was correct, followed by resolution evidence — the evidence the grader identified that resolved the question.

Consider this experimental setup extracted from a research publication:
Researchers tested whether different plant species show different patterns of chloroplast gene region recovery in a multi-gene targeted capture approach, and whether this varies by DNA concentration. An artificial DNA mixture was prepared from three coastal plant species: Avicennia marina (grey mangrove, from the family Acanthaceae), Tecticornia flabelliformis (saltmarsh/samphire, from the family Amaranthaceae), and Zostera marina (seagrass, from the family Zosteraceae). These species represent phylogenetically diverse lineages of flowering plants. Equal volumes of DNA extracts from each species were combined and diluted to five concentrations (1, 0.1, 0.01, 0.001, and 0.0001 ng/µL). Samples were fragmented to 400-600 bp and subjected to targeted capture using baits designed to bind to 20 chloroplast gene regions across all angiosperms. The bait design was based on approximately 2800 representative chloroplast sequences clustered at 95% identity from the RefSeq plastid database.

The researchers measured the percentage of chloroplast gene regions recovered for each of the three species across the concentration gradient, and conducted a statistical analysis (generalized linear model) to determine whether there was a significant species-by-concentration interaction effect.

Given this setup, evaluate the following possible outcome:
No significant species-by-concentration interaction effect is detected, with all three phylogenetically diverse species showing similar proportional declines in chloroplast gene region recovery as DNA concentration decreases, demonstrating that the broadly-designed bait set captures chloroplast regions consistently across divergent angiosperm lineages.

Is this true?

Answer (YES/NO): NO